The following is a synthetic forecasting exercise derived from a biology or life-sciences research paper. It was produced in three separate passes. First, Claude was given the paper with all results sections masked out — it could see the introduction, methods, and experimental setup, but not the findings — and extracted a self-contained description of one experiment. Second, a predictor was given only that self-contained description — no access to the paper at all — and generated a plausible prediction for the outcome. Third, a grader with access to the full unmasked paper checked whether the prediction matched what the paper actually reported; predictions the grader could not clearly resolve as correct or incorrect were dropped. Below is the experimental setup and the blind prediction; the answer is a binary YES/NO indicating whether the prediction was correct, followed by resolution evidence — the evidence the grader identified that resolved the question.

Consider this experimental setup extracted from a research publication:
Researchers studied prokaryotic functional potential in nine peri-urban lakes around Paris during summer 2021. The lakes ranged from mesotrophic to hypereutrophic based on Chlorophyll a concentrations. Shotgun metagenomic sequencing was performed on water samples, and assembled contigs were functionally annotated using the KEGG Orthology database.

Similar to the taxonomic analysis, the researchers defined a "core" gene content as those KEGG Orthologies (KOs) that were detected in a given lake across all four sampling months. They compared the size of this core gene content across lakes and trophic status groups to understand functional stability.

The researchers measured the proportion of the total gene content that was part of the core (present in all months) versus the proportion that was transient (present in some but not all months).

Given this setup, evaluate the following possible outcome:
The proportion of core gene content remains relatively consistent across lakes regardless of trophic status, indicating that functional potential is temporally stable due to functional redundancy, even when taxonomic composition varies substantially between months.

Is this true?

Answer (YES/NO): YES